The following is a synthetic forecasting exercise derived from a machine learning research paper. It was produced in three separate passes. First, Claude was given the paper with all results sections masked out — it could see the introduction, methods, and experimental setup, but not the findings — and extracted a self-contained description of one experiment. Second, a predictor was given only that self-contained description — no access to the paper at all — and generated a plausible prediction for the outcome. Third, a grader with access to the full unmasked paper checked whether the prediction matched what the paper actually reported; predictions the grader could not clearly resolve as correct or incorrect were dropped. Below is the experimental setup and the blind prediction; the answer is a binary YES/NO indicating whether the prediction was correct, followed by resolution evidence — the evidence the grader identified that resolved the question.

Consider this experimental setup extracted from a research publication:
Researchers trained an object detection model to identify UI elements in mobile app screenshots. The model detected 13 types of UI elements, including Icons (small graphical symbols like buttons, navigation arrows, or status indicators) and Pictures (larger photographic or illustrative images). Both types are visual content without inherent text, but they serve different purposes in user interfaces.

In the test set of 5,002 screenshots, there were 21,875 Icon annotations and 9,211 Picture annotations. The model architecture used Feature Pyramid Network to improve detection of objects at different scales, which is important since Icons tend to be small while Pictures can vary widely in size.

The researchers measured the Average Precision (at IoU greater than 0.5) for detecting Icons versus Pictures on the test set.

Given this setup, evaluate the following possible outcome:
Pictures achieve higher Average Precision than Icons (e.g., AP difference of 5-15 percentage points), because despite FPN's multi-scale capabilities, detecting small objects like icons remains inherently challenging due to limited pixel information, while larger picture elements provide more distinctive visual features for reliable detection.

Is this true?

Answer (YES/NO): NO